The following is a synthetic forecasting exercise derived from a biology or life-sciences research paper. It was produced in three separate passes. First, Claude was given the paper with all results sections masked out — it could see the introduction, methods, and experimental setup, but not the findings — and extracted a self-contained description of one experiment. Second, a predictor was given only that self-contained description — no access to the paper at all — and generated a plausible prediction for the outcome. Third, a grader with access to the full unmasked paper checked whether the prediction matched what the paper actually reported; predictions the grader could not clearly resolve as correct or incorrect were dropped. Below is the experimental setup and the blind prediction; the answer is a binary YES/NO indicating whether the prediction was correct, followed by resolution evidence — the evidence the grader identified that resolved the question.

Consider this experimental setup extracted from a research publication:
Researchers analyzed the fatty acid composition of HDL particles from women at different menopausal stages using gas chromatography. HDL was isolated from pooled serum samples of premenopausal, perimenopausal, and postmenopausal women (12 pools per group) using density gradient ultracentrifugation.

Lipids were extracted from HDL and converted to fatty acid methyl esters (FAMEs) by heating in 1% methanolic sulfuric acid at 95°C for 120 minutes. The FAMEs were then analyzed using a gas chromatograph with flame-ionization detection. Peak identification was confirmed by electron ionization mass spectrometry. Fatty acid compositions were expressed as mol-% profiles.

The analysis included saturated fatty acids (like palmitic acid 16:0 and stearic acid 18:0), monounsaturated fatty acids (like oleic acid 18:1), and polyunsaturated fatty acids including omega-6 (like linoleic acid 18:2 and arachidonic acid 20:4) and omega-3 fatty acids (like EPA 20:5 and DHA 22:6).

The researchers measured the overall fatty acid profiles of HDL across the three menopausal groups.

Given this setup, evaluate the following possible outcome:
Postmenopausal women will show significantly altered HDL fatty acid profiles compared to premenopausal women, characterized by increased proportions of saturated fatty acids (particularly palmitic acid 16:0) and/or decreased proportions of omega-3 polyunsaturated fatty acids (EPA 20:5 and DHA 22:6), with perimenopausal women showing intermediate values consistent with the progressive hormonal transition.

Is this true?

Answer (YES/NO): NO